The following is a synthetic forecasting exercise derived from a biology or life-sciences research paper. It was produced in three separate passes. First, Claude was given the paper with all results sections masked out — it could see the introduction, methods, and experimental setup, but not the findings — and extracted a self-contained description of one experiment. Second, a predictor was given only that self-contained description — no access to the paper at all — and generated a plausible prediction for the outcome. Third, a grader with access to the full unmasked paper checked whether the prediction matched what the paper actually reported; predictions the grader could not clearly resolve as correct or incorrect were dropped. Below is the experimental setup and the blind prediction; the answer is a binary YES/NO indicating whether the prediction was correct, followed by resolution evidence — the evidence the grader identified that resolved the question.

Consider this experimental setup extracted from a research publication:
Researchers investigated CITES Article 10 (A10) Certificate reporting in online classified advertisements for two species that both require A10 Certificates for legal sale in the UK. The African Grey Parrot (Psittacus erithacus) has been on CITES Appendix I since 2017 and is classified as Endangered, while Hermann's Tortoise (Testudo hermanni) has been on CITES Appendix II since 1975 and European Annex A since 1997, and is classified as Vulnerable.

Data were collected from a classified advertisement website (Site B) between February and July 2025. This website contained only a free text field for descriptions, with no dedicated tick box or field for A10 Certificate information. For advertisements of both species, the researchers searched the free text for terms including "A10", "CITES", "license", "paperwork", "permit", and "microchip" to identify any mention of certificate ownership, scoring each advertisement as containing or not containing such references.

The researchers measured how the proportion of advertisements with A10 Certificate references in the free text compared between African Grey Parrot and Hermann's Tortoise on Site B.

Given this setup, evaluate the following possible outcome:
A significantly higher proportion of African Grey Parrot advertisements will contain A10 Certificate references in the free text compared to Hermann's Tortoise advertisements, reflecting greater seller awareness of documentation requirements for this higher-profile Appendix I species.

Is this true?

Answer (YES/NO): NO